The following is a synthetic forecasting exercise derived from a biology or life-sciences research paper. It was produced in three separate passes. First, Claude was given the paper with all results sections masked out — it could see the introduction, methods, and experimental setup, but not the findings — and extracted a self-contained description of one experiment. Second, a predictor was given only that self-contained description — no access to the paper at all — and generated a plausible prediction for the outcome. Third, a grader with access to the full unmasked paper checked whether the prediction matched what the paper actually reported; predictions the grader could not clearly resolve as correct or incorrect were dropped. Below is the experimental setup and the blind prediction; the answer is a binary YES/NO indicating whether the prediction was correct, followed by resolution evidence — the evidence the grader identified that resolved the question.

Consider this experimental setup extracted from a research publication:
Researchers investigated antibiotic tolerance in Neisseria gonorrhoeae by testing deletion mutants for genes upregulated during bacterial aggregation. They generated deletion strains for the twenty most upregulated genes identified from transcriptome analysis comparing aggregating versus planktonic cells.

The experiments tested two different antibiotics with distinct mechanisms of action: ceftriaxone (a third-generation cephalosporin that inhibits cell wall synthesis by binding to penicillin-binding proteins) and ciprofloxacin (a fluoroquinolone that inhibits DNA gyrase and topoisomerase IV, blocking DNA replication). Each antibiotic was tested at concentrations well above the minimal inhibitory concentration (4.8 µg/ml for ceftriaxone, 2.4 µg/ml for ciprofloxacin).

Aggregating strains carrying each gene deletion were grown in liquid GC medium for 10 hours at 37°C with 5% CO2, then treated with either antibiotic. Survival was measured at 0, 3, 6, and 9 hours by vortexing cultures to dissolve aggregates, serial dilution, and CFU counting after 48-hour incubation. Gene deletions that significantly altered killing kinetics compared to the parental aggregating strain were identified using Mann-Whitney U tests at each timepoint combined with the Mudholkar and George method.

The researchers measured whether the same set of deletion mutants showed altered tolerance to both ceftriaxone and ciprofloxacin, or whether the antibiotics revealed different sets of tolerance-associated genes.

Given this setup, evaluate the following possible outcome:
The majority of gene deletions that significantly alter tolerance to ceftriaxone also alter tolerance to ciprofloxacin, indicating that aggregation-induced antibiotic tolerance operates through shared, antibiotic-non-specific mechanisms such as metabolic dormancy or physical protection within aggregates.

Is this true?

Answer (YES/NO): NO